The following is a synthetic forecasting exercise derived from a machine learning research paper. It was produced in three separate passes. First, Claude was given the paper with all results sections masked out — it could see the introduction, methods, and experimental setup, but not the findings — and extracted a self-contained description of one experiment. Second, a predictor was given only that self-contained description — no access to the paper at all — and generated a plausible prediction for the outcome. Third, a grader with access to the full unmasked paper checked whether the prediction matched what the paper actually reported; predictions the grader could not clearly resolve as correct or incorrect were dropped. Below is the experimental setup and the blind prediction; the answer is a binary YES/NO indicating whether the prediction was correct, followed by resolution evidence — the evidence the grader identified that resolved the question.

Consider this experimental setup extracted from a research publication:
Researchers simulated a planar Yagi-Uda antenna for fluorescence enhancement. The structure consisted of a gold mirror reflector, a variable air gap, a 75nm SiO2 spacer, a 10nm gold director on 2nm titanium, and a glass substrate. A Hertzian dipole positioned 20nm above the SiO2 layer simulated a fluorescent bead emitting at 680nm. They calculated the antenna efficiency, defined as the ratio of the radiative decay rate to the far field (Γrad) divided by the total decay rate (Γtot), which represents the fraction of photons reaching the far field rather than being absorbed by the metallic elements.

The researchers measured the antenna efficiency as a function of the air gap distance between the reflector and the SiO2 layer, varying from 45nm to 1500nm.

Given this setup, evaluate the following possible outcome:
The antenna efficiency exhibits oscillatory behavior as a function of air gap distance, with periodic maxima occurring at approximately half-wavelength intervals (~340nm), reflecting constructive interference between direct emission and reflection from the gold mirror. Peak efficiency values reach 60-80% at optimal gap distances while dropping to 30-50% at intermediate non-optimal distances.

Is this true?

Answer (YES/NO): NO